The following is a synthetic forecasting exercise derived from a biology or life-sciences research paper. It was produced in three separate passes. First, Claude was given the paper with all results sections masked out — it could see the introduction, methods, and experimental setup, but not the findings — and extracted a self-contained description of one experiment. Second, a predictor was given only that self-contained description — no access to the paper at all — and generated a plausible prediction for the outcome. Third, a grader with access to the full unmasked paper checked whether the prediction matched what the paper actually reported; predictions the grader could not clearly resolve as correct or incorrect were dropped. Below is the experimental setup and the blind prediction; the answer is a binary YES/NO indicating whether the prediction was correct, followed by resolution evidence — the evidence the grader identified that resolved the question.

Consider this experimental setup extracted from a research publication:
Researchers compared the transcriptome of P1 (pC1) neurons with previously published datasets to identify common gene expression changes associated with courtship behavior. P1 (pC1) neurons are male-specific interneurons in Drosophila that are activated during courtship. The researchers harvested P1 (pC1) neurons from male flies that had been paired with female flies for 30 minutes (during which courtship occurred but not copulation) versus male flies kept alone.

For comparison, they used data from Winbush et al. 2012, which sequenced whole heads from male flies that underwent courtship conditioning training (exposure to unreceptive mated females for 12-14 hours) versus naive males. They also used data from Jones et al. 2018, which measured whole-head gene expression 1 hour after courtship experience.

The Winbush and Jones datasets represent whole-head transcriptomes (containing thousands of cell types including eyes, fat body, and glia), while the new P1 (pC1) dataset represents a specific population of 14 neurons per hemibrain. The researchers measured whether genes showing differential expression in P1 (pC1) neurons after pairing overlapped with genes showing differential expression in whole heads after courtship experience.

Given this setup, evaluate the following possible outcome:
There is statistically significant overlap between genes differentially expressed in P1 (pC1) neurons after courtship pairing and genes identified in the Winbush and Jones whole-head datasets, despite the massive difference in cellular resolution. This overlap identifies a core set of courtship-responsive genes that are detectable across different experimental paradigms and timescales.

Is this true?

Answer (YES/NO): YES